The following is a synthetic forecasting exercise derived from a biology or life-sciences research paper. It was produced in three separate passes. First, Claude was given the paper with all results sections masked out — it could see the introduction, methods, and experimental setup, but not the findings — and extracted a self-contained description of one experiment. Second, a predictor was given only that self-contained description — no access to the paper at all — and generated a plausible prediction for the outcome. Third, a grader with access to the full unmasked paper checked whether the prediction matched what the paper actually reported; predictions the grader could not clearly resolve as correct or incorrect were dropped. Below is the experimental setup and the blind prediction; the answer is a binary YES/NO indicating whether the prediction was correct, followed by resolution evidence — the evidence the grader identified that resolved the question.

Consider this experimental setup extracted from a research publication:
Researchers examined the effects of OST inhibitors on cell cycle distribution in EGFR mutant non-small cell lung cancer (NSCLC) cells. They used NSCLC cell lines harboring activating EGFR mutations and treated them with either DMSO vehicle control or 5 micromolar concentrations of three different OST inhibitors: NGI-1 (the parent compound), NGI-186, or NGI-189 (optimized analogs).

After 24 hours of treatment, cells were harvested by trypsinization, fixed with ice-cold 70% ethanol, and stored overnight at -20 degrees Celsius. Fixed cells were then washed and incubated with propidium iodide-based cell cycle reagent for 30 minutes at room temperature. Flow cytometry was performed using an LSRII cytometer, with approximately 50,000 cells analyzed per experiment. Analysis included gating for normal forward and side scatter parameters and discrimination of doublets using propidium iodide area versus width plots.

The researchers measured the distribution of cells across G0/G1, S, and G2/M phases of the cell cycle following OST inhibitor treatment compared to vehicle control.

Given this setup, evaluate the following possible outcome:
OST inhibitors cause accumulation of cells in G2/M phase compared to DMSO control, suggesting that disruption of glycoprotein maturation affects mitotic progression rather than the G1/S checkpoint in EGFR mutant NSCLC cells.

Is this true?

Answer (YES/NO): NO